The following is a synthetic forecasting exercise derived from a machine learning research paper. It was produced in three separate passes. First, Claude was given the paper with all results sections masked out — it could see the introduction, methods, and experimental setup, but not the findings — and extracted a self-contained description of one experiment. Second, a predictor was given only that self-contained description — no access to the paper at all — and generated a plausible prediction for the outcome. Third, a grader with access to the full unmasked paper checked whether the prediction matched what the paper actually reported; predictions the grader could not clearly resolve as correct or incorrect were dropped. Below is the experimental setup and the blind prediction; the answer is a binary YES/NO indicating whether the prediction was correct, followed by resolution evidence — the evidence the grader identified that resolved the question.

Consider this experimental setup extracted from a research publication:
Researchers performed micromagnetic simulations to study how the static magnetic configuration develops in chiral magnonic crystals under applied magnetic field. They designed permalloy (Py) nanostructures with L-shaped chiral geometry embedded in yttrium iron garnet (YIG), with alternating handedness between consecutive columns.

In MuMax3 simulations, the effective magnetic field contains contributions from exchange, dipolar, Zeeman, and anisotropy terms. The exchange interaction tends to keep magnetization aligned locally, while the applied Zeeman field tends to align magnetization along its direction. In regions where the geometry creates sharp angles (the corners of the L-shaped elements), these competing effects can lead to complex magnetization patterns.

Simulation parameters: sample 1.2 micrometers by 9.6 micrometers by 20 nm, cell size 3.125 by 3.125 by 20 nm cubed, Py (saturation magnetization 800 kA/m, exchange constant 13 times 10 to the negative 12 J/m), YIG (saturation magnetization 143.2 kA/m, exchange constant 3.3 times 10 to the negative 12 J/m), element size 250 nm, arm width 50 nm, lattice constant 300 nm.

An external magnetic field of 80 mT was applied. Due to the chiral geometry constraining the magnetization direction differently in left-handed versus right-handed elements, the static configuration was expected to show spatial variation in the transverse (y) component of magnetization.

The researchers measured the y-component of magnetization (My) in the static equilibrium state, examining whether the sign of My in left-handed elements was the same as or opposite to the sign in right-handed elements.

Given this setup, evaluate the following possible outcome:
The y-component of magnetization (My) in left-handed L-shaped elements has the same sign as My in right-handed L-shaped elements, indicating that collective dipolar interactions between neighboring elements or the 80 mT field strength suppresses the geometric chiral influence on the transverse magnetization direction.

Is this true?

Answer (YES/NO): NO